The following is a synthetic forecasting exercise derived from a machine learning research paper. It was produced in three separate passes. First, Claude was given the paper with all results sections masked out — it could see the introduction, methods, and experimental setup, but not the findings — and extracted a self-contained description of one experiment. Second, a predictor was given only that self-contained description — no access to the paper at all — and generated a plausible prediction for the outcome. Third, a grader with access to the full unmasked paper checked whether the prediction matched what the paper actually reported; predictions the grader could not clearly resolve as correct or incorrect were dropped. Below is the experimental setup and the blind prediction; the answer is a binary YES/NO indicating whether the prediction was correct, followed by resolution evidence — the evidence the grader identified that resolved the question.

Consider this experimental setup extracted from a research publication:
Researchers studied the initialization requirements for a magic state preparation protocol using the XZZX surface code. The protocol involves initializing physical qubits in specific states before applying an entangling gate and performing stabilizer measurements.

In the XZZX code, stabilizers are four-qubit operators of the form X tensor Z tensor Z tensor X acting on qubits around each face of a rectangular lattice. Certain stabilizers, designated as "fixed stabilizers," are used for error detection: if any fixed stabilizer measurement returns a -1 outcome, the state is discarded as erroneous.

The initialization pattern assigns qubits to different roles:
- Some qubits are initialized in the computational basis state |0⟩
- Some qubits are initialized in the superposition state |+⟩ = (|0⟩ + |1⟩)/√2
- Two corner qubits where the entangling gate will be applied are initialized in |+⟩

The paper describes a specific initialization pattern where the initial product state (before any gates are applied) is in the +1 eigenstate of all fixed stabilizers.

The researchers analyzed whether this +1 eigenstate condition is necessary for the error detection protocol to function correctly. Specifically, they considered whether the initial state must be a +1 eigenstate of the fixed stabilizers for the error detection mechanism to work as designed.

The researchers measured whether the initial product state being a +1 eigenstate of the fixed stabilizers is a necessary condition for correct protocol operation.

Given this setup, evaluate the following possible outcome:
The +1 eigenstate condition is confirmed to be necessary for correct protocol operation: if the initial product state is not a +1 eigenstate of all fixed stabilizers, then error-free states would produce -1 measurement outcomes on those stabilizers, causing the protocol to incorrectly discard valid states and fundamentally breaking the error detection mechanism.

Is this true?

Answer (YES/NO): YES